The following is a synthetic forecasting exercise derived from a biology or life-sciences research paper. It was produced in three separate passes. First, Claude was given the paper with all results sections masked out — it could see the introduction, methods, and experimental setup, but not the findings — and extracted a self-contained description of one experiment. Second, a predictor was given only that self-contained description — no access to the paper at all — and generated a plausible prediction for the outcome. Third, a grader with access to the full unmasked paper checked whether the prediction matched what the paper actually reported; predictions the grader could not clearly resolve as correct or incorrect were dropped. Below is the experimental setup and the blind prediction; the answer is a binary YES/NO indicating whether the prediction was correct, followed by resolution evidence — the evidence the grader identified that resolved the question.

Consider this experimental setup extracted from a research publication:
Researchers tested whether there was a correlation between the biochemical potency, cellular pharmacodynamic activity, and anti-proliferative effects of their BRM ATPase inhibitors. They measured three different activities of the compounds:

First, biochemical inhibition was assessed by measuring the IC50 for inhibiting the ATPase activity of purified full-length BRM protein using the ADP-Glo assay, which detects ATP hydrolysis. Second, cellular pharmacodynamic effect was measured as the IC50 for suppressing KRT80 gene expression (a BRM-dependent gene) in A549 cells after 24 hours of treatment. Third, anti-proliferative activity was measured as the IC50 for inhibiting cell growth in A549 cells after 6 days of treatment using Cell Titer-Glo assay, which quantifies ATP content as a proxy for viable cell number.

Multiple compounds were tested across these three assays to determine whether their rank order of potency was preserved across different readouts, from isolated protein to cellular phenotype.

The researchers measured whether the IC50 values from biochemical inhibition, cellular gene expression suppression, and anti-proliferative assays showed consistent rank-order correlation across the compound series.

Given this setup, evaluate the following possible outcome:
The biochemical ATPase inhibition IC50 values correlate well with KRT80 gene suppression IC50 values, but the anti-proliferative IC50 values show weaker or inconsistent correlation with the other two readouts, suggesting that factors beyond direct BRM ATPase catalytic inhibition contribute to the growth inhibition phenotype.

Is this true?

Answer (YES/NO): NO